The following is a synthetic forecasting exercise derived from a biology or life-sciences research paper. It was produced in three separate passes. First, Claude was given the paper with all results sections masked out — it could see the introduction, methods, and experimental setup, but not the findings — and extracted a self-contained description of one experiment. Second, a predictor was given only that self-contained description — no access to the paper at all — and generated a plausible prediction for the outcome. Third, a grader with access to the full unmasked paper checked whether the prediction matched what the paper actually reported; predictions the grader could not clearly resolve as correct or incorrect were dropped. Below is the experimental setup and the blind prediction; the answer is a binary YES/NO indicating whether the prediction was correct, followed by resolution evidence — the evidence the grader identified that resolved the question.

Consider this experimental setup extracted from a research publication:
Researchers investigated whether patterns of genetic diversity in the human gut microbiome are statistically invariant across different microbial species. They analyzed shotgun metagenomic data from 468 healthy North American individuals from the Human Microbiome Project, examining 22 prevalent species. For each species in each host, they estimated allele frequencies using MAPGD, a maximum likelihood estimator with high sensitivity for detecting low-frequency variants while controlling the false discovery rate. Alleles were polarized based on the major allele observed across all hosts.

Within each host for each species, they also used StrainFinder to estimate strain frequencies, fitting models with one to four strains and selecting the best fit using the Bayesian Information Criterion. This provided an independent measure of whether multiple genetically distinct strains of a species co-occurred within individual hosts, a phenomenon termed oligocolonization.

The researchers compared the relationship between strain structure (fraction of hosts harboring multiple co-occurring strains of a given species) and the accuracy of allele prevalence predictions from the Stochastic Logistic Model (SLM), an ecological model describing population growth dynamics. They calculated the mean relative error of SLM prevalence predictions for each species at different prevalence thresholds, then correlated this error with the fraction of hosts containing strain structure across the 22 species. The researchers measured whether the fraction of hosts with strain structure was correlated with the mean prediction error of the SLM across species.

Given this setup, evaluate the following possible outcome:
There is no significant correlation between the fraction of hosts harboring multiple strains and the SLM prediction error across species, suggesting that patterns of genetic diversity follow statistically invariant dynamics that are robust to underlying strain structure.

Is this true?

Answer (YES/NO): NO